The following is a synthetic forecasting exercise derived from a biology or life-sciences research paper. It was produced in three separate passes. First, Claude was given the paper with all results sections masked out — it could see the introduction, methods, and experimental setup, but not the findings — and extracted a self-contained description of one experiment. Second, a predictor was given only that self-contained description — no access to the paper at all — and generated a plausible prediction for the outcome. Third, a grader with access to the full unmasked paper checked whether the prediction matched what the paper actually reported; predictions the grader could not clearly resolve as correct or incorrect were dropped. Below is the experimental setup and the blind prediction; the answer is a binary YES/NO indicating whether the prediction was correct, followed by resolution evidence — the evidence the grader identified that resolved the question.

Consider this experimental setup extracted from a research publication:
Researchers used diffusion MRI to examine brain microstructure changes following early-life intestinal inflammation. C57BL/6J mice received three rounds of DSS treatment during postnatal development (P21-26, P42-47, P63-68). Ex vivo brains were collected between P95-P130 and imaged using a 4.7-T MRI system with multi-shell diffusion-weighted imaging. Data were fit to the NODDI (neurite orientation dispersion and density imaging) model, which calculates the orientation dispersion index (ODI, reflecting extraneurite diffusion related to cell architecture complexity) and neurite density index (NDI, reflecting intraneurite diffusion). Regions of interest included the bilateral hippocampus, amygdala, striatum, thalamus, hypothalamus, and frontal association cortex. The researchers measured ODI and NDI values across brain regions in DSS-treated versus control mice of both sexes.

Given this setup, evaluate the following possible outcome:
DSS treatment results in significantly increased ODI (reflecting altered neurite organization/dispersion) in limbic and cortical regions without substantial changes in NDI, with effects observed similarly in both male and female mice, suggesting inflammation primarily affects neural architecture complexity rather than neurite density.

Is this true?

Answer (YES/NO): NO